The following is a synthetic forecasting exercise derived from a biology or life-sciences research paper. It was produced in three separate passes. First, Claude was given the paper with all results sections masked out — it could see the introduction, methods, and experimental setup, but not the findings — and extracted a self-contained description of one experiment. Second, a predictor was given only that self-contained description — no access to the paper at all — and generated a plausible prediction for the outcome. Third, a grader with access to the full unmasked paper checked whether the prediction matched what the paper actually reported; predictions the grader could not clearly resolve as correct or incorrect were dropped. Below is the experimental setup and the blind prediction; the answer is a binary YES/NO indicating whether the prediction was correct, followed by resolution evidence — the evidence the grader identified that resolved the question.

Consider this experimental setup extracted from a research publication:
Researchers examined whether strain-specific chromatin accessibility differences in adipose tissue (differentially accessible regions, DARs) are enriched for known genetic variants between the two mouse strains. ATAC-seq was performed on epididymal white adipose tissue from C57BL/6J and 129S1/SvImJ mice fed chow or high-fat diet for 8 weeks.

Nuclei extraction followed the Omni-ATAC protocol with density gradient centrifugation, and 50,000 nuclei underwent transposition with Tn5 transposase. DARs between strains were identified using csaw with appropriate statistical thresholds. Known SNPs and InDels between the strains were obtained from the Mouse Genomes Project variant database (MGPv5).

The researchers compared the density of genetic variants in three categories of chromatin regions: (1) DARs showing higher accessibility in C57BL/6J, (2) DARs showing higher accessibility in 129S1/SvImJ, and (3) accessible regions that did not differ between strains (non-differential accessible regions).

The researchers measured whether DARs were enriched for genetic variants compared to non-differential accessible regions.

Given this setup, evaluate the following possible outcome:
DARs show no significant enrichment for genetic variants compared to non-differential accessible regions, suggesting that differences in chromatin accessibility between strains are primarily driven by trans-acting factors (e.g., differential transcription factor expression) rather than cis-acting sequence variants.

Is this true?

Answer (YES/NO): NO